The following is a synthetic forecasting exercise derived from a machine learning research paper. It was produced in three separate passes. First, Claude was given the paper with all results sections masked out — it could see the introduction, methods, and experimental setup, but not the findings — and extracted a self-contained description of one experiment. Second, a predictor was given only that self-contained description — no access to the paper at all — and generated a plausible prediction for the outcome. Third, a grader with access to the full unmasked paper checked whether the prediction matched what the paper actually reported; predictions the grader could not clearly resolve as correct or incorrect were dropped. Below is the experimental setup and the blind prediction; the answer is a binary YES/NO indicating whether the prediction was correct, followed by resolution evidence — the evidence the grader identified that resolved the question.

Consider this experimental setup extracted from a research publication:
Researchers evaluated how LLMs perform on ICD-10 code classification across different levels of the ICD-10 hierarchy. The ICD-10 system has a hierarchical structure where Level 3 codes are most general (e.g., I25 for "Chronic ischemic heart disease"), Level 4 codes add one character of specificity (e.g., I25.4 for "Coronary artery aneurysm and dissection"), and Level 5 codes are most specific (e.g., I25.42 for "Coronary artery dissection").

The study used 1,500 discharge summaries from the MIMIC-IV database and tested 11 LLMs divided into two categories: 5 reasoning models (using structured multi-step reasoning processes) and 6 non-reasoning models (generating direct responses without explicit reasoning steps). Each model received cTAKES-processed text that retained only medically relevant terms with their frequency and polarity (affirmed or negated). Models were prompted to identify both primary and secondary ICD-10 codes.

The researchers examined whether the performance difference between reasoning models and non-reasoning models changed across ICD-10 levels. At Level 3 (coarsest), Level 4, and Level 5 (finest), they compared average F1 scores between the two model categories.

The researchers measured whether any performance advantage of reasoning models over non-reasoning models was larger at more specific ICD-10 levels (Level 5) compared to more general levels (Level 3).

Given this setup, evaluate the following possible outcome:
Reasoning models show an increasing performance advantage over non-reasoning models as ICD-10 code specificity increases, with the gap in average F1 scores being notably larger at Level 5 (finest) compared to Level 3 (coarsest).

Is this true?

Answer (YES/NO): NO